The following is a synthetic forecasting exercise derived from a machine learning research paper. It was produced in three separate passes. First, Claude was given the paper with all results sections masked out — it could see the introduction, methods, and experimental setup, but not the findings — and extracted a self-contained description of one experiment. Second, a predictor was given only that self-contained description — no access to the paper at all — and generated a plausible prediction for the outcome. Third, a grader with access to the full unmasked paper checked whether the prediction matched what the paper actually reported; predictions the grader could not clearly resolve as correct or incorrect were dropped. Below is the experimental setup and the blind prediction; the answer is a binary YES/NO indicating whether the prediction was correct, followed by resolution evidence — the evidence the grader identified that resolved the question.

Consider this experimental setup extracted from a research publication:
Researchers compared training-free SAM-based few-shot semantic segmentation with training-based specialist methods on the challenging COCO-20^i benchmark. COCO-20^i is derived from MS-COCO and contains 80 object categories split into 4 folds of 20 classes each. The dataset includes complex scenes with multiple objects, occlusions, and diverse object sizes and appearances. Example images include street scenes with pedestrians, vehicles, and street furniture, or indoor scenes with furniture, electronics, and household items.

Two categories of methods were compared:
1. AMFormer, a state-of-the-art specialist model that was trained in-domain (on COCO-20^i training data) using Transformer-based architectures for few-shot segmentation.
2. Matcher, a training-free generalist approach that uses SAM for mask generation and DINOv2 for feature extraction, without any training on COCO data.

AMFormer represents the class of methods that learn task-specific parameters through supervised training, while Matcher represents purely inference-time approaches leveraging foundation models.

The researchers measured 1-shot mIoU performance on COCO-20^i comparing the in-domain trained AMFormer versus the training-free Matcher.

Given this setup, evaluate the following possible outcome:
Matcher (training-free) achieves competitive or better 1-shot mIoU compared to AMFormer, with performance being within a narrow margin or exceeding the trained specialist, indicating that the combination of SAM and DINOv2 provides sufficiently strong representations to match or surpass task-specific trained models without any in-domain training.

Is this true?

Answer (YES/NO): YES